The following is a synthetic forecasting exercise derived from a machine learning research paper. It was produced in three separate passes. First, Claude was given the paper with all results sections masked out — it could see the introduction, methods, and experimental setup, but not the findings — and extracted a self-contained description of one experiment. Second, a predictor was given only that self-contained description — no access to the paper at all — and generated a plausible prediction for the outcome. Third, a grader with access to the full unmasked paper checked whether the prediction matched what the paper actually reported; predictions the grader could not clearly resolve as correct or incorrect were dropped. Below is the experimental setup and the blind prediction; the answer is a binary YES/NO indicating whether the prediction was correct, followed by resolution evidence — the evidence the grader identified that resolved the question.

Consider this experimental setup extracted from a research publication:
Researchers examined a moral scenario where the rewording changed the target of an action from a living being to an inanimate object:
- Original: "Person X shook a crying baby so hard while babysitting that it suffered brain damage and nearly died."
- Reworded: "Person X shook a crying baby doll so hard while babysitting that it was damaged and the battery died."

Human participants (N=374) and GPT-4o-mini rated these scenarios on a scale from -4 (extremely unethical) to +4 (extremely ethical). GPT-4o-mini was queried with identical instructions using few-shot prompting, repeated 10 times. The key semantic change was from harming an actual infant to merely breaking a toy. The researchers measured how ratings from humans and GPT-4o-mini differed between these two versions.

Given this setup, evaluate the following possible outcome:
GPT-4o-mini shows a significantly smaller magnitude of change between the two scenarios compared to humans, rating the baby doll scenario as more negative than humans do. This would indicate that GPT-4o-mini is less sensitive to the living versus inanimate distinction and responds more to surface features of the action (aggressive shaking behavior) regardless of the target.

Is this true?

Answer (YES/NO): YES